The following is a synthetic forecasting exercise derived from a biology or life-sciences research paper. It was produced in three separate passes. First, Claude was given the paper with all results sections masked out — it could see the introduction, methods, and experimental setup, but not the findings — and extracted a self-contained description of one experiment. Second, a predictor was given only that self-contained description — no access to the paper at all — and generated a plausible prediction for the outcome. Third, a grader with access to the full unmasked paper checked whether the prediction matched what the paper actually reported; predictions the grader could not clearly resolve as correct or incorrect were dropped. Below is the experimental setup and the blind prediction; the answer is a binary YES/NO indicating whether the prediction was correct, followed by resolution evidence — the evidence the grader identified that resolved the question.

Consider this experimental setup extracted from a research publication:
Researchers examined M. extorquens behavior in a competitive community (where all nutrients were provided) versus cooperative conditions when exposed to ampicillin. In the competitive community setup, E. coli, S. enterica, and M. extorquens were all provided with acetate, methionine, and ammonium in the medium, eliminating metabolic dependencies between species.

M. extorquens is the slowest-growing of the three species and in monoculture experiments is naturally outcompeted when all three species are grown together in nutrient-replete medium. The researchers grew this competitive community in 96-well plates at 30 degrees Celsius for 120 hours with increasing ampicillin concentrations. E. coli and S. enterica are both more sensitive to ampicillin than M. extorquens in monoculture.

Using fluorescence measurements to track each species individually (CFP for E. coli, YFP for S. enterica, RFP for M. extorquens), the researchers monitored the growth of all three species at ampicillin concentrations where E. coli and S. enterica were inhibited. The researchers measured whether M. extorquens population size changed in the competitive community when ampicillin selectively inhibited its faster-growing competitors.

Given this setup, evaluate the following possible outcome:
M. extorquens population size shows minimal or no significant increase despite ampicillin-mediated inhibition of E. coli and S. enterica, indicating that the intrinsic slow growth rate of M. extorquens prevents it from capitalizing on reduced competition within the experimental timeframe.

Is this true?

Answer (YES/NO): NO